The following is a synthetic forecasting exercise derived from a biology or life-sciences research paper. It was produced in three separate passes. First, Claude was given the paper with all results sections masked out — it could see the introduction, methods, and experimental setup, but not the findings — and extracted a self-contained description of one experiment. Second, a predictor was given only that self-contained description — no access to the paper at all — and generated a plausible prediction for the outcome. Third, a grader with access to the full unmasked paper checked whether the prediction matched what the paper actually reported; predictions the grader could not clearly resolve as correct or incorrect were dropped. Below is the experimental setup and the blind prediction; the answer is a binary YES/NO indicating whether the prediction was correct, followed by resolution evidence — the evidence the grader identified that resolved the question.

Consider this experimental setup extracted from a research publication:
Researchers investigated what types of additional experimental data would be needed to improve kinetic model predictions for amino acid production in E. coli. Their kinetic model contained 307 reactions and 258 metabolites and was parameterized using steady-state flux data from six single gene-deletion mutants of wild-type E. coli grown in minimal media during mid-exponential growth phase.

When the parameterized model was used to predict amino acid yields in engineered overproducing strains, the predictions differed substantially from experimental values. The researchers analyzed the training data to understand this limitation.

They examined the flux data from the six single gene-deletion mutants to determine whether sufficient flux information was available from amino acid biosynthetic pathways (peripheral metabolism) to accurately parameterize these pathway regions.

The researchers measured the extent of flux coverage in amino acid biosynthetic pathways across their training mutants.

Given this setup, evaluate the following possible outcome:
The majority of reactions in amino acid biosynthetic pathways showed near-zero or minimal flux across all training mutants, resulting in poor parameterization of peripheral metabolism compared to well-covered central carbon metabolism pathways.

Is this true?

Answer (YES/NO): YES